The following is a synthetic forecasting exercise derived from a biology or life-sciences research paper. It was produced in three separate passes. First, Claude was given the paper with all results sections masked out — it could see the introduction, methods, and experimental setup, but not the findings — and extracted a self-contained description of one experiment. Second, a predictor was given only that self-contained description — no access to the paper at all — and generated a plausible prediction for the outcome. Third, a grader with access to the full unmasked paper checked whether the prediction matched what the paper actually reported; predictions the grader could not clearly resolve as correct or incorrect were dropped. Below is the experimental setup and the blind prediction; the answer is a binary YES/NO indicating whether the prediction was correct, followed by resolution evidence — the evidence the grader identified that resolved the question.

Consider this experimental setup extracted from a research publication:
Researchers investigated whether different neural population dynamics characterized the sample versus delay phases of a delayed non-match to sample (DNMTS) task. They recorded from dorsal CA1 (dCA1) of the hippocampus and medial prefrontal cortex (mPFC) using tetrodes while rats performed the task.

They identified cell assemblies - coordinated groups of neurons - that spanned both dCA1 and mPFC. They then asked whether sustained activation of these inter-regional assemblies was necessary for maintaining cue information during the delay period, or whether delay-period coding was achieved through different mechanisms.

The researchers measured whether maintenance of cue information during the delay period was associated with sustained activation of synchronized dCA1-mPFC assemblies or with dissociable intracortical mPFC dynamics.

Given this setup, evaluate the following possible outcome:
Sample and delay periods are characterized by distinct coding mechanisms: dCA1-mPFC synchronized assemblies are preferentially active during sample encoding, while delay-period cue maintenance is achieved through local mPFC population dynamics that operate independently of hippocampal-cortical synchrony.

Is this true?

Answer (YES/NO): YES